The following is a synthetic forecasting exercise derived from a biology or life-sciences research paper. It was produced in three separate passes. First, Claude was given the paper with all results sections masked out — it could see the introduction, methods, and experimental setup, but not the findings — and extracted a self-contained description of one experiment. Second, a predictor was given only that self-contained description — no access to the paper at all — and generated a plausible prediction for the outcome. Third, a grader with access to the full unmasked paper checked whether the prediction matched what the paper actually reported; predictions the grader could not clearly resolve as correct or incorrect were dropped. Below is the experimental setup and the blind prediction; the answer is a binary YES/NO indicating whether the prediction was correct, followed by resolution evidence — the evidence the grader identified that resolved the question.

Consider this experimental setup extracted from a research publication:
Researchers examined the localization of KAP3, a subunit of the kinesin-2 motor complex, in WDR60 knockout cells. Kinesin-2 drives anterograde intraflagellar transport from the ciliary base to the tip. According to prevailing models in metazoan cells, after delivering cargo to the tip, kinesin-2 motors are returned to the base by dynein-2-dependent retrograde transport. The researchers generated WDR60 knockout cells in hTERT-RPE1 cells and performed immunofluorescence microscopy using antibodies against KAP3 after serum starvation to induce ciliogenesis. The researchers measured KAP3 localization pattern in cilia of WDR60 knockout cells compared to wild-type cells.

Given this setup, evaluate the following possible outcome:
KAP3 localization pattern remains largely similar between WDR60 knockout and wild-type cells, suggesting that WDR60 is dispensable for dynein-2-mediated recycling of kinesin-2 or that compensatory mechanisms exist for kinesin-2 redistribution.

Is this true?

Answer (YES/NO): NO